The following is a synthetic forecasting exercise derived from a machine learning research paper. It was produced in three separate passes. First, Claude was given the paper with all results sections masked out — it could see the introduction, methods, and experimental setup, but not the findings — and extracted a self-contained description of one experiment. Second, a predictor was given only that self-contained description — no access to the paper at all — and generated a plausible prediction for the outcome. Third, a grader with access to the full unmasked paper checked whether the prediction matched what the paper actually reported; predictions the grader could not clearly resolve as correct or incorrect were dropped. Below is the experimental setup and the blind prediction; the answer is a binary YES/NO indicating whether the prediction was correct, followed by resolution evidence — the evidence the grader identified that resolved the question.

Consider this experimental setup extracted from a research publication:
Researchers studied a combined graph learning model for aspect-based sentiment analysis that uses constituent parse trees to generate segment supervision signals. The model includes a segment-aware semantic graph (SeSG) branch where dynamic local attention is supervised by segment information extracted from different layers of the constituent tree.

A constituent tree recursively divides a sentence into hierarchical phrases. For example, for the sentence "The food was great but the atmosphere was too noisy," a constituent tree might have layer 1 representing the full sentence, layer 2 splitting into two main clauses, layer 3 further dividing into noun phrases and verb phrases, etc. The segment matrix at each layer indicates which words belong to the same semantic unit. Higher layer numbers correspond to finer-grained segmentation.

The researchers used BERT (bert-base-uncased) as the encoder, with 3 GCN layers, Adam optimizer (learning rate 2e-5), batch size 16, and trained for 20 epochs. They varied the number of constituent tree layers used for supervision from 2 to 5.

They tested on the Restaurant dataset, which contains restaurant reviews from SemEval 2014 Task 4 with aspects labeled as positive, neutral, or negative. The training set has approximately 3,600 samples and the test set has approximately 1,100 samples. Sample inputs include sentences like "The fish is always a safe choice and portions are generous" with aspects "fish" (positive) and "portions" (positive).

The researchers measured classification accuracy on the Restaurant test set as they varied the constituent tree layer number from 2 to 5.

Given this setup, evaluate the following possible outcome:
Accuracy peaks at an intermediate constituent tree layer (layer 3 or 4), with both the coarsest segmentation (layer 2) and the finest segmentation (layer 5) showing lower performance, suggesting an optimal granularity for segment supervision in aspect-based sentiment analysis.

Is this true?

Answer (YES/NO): YES